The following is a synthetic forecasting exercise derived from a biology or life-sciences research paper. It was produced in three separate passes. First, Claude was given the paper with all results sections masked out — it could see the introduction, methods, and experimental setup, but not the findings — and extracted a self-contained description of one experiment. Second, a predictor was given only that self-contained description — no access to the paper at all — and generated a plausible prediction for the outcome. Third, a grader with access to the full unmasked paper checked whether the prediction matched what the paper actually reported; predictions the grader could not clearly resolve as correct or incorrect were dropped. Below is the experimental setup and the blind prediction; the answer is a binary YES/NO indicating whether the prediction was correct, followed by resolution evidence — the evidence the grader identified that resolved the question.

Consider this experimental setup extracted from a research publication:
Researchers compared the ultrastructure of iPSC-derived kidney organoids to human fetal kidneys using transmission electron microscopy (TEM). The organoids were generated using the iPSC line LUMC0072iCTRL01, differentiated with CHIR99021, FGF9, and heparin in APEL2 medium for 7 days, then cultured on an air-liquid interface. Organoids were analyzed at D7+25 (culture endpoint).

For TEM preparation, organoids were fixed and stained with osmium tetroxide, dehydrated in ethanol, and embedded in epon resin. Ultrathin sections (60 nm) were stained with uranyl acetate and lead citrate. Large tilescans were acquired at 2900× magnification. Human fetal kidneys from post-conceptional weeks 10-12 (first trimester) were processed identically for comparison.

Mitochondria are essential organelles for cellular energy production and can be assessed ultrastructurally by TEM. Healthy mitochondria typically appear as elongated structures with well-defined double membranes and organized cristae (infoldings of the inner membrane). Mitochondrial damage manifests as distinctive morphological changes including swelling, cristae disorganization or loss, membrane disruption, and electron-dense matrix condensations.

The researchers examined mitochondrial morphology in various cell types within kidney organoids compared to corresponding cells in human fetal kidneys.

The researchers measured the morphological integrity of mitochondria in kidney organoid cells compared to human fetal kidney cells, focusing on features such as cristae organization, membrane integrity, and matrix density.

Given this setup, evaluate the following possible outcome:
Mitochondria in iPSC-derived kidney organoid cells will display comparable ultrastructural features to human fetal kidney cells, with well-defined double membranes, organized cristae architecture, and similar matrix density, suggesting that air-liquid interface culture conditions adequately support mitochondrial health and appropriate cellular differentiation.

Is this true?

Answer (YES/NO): NO